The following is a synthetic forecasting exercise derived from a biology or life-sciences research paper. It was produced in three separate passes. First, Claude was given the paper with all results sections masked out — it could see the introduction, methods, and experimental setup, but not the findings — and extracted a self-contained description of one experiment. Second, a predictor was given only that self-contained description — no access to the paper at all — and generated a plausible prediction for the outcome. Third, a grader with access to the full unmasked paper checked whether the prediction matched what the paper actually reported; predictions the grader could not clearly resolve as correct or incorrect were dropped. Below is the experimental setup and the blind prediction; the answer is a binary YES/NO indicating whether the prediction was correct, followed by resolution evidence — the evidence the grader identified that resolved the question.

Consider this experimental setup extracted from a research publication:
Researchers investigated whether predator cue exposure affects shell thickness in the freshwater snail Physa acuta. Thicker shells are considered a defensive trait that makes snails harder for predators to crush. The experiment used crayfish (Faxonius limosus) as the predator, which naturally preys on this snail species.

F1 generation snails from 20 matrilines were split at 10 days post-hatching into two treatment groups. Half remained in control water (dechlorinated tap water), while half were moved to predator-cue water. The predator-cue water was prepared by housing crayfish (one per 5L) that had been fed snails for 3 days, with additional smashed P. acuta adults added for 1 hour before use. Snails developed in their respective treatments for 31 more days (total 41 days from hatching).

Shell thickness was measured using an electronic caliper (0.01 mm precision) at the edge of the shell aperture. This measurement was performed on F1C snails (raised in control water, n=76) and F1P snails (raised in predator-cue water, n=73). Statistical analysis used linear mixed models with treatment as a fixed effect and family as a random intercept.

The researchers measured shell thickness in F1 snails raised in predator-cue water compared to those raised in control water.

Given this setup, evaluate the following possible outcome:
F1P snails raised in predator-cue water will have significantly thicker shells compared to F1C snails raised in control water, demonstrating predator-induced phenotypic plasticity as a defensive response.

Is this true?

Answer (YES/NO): YES